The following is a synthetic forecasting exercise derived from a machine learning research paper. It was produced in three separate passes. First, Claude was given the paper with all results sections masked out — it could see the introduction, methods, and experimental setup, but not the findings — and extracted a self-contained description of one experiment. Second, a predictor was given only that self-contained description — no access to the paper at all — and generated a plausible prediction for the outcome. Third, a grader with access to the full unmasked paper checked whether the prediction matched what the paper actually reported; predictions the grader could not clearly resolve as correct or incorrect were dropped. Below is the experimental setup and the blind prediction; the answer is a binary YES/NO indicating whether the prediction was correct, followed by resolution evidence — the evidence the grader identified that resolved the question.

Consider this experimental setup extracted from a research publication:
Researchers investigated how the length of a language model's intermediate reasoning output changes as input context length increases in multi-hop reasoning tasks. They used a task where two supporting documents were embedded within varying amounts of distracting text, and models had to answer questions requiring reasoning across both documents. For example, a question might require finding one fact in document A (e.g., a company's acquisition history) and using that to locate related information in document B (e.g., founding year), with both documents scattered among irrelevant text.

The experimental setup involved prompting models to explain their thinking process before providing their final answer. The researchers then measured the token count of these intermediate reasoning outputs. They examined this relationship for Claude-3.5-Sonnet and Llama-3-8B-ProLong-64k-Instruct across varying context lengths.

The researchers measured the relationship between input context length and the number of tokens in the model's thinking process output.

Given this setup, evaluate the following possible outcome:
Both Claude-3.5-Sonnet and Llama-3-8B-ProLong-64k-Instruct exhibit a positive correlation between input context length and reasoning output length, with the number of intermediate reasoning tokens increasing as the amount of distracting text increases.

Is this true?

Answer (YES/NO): NO